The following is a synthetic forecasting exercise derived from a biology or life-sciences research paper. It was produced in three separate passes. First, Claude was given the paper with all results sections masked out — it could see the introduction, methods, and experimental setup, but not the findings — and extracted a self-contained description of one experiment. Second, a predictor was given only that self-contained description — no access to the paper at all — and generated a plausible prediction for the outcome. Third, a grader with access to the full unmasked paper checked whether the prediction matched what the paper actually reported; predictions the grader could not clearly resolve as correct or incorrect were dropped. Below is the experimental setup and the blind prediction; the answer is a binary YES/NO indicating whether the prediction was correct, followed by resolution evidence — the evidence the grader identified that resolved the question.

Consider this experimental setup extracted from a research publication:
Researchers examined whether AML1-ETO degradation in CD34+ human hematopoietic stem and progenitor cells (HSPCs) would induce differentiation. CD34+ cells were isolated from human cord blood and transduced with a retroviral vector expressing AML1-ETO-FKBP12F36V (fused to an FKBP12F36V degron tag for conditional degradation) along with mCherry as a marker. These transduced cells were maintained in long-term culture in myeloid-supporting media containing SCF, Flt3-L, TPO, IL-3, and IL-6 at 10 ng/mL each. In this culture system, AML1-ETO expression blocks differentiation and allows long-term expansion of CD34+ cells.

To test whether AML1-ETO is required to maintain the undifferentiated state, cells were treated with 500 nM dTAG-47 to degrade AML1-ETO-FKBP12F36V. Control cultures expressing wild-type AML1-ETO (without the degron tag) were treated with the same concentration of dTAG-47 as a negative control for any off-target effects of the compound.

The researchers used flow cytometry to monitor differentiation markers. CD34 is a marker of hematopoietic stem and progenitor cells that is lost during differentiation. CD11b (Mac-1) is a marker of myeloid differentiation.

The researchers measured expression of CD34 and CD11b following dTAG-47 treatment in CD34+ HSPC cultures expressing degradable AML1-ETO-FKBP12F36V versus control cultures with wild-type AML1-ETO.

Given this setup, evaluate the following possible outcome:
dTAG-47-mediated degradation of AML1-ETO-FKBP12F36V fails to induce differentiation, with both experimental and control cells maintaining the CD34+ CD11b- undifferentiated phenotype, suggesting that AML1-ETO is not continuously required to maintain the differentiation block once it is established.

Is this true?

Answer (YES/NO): NO